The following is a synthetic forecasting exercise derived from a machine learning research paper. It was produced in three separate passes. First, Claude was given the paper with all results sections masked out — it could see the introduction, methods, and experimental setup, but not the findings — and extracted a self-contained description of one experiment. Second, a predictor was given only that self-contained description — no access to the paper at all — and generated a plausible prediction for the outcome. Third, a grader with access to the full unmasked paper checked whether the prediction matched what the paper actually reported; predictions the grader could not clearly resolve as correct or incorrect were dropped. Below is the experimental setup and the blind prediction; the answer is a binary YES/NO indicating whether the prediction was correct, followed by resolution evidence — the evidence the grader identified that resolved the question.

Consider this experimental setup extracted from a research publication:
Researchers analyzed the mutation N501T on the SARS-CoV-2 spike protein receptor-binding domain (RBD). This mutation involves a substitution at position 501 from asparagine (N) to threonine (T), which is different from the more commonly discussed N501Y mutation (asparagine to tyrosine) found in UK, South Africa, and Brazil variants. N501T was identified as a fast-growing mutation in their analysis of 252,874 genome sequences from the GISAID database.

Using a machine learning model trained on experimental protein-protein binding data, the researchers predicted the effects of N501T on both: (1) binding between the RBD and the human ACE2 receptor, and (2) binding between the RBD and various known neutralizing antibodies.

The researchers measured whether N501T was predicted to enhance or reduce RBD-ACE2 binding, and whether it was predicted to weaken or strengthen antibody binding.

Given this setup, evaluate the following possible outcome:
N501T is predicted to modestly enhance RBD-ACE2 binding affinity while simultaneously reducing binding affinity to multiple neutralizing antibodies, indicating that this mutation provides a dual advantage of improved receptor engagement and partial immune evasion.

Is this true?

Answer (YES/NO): YES